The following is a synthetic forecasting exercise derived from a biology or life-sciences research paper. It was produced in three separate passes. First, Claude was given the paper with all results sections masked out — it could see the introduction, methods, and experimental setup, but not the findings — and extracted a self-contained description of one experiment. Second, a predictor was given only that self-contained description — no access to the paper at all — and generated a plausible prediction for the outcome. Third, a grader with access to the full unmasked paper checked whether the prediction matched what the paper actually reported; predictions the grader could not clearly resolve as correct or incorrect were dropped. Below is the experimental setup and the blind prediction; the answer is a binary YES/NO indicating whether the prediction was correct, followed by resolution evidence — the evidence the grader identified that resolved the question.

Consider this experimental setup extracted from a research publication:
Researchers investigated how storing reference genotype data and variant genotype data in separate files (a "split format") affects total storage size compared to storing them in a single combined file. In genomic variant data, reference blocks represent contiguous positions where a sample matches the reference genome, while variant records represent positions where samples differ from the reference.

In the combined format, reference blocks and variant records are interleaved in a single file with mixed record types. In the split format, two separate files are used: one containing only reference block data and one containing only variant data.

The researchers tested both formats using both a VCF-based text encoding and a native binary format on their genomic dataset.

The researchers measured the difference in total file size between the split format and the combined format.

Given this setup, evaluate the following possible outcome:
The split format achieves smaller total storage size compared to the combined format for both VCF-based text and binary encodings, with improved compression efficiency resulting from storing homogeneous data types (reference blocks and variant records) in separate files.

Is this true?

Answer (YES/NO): YES